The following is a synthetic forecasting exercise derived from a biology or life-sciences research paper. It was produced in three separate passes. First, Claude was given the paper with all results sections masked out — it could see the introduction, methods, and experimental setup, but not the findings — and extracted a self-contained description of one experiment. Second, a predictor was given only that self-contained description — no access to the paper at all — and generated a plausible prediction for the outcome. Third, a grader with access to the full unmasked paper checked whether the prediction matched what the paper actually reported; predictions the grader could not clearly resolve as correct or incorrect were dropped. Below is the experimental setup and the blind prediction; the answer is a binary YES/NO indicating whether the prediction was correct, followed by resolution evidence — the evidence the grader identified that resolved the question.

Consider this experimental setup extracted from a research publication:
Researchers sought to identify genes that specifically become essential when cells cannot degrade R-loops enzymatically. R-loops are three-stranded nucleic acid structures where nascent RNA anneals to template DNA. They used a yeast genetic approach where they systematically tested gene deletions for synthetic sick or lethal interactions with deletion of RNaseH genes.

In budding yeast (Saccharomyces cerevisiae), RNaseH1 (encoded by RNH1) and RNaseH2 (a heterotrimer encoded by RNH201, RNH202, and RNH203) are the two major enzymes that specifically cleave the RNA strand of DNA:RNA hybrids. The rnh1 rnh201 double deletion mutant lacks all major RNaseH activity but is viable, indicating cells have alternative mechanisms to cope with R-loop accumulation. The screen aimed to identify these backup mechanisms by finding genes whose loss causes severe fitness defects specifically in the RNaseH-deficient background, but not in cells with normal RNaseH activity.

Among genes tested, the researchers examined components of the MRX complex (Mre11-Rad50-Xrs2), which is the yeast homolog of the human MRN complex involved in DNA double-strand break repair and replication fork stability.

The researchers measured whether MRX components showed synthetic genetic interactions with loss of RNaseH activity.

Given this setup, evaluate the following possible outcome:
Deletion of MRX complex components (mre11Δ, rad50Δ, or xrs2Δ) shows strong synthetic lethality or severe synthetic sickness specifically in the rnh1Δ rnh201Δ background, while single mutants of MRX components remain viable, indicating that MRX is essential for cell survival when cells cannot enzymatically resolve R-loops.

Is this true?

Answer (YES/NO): YES